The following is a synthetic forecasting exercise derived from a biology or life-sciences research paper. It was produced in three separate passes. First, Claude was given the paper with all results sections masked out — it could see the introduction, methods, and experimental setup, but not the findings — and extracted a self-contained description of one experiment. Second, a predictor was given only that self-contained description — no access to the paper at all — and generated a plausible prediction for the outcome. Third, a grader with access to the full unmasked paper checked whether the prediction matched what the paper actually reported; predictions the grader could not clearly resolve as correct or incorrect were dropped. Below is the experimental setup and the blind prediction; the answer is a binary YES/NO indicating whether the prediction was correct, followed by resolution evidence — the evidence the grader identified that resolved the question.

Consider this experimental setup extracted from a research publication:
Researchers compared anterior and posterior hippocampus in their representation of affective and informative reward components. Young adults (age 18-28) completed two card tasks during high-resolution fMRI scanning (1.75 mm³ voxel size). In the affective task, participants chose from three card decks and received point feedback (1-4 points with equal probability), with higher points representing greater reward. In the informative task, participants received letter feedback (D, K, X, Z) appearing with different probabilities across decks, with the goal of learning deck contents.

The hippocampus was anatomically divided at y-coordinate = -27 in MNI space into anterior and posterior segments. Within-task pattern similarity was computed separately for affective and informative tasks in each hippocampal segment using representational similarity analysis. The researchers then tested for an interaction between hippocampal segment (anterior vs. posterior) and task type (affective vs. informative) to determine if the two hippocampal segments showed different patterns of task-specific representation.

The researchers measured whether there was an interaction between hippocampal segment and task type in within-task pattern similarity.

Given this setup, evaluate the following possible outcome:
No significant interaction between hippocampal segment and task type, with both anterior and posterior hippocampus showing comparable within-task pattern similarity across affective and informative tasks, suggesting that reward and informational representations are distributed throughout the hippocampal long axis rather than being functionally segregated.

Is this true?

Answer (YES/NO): YES